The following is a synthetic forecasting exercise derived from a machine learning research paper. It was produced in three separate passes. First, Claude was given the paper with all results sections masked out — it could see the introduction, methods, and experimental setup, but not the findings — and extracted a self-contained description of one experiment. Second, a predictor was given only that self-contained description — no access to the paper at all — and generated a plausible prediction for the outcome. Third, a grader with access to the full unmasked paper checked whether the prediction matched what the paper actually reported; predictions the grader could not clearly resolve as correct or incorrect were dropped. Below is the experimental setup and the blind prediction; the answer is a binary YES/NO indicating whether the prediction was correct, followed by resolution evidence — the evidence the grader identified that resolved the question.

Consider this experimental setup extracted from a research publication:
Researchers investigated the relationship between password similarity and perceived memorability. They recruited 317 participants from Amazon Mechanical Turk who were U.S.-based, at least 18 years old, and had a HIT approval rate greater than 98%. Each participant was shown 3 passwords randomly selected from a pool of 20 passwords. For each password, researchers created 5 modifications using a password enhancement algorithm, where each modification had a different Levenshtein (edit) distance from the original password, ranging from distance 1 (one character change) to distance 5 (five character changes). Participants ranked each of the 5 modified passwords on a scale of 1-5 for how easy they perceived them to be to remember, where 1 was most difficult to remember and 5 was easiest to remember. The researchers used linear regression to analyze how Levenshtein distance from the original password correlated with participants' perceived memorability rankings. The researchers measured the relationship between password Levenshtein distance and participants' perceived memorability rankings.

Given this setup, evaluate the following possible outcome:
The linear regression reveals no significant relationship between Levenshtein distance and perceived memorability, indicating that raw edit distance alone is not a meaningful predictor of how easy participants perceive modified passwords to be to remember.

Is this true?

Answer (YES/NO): NO